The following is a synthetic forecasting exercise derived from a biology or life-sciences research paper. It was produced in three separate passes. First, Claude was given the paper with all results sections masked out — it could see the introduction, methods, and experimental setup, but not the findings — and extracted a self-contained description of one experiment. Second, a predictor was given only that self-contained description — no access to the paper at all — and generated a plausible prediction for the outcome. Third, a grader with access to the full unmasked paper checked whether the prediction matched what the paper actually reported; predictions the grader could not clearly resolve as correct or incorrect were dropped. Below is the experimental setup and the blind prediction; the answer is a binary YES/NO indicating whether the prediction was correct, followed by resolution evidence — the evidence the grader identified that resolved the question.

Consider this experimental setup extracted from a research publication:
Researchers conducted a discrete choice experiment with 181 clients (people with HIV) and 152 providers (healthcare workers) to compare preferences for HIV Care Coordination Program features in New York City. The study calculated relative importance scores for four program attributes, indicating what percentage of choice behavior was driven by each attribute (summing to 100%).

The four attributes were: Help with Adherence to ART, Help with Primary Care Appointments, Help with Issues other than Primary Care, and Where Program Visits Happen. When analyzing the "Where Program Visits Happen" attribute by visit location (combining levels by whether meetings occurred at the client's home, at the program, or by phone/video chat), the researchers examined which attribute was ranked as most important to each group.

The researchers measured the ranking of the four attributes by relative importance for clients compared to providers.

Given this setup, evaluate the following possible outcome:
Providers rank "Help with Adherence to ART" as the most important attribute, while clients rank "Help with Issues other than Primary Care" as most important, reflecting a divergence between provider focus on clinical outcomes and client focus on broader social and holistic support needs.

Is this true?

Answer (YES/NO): NO